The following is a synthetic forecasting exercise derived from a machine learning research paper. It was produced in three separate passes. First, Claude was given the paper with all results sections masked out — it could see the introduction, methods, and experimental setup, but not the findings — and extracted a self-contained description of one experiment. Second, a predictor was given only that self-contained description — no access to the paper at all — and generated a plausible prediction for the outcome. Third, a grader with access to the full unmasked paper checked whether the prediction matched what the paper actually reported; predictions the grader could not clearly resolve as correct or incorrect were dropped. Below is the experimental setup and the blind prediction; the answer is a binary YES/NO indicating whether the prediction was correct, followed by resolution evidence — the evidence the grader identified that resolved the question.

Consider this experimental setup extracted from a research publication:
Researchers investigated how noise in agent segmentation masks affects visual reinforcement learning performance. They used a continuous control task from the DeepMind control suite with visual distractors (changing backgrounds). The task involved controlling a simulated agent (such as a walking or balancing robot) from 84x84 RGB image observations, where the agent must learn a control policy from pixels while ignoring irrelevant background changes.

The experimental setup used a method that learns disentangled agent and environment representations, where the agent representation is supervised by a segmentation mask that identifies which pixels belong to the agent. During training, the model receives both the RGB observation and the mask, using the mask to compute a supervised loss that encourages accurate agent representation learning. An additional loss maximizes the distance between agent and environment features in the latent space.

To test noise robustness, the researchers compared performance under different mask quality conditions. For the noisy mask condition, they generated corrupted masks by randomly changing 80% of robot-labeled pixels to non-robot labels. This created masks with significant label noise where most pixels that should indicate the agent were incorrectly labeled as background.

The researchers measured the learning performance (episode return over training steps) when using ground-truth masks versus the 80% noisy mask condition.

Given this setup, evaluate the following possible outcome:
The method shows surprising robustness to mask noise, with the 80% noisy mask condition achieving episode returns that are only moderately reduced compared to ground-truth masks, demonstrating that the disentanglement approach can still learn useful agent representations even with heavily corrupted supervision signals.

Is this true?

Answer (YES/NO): NO